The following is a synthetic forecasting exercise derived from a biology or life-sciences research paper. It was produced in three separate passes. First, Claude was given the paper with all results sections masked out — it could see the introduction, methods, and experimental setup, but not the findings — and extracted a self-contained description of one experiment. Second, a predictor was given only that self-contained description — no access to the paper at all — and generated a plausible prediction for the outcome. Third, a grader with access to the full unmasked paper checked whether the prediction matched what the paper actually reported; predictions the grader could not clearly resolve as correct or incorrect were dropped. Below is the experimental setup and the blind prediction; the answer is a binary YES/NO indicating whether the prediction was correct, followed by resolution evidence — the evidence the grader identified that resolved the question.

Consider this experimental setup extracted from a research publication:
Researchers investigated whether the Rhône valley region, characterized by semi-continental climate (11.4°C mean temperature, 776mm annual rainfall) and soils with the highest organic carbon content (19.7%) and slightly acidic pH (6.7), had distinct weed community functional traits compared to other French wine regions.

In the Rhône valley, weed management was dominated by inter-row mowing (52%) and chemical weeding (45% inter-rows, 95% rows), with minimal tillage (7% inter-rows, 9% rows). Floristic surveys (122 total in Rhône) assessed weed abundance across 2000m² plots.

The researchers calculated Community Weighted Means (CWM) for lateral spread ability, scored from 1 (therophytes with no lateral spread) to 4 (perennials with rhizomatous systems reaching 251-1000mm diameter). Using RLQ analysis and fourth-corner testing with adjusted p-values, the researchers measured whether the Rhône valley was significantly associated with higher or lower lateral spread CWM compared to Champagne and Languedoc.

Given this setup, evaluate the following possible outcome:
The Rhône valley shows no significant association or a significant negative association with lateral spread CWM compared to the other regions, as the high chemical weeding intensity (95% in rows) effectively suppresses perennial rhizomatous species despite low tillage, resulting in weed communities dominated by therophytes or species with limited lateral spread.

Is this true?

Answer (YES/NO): YES